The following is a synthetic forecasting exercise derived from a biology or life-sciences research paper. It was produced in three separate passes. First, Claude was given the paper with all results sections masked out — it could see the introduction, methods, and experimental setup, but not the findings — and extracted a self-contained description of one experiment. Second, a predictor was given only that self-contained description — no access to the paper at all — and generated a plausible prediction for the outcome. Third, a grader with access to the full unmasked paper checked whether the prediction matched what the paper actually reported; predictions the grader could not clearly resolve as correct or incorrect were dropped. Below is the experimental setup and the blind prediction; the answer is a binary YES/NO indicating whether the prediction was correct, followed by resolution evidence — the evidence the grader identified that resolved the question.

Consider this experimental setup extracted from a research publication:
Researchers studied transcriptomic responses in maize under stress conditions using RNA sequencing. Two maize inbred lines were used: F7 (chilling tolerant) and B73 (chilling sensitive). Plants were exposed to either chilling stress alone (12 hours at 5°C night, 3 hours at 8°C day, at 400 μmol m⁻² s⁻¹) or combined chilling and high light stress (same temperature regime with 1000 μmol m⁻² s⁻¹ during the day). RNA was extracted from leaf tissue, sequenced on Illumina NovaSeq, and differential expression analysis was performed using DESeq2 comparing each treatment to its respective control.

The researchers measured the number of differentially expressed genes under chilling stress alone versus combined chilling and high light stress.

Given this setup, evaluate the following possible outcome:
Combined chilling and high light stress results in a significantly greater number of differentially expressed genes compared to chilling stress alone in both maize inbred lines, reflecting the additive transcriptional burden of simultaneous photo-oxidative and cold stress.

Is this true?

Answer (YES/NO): NO